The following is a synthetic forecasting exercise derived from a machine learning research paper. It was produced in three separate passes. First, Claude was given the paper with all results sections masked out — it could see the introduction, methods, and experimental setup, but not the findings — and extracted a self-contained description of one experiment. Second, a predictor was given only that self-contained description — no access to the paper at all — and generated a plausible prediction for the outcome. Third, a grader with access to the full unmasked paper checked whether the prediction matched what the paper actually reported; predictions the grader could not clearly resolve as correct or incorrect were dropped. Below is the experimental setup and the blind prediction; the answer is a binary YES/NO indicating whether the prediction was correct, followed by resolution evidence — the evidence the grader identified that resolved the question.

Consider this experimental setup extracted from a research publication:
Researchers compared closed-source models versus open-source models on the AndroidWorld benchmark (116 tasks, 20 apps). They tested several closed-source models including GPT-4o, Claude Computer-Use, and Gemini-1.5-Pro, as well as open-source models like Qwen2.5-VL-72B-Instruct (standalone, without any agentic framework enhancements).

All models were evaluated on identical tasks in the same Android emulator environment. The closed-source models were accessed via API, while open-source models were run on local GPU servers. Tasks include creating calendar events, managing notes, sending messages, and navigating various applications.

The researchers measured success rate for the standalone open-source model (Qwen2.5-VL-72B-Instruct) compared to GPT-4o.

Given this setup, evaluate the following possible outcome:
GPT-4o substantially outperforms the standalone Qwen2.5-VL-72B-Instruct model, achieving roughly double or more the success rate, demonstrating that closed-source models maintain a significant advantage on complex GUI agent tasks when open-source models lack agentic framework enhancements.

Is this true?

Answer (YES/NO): NO